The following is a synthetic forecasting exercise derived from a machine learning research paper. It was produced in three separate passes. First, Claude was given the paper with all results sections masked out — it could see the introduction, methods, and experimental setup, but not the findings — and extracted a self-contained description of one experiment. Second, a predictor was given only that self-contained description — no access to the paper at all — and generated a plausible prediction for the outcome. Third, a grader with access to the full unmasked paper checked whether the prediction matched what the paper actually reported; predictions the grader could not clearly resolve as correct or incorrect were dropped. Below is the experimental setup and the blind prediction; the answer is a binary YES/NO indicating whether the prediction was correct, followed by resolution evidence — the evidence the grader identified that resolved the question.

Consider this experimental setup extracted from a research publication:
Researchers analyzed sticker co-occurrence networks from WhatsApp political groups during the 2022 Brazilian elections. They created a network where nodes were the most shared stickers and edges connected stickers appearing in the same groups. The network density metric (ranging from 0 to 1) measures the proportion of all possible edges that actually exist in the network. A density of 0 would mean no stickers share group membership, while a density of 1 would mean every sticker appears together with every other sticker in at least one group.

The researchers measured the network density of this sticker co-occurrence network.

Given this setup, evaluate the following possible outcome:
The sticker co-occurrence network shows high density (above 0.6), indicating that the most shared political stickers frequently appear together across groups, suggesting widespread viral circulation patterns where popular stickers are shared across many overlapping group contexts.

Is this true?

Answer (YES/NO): YES